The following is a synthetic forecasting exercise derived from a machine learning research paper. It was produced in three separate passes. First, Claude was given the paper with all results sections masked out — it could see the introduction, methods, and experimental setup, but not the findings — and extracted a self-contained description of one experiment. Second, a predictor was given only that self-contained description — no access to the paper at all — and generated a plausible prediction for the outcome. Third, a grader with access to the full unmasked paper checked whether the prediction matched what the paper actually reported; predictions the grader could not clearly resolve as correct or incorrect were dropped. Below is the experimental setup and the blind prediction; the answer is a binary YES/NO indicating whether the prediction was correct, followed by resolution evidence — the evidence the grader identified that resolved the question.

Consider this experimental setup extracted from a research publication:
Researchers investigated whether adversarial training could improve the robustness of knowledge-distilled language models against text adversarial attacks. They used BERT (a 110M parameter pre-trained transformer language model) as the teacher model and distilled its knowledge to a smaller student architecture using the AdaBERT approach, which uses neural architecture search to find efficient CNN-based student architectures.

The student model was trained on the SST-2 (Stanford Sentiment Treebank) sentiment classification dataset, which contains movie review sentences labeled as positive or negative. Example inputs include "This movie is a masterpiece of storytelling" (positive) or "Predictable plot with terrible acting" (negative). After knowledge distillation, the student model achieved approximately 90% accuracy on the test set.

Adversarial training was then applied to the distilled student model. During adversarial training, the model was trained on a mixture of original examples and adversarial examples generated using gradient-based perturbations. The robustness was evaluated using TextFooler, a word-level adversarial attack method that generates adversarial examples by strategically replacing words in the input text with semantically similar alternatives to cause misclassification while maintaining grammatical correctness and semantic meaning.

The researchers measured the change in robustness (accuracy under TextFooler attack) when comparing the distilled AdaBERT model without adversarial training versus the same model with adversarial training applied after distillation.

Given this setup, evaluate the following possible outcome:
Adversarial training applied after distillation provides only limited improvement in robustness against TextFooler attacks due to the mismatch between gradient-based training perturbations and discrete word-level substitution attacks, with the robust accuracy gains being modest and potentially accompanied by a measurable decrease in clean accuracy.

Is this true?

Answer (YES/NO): NO